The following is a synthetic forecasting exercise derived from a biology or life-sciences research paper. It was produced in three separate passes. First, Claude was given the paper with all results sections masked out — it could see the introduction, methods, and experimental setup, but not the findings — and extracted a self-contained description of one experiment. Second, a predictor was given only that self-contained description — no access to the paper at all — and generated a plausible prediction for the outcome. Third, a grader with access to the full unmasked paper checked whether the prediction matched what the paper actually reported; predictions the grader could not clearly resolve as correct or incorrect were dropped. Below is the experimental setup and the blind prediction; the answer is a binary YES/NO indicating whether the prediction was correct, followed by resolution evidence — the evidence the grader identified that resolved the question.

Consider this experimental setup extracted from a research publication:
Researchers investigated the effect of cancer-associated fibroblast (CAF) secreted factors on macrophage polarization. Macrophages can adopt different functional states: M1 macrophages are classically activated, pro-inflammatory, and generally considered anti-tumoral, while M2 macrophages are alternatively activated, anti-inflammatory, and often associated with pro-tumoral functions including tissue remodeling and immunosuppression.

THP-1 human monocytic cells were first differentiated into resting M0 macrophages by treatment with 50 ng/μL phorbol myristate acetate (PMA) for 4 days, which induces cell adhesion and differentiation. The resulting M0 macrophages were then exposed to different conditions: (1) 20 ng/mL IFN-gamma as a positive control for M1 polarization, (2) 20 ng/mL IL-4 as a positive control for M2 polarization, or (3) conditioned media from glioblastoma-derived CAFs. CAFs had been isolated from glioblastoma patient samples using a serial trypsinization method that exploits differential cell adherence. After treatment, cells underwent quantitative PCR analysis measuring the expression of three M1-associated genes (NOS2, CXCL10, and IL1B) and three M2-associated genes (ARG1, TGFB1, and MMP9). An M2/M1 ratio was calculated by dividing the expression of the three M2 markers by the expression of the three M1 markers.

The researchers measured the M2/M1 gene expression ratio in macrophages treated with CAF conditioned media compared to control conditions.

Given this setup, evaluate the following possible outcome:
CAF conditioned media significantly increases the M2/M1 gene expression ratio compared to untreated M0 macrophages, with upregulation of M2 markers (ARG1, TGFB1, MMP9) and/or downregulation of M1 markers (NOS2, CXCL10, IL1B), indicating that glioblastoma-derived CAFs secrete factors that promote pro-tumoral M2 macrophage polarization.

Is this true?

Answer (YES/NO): YES